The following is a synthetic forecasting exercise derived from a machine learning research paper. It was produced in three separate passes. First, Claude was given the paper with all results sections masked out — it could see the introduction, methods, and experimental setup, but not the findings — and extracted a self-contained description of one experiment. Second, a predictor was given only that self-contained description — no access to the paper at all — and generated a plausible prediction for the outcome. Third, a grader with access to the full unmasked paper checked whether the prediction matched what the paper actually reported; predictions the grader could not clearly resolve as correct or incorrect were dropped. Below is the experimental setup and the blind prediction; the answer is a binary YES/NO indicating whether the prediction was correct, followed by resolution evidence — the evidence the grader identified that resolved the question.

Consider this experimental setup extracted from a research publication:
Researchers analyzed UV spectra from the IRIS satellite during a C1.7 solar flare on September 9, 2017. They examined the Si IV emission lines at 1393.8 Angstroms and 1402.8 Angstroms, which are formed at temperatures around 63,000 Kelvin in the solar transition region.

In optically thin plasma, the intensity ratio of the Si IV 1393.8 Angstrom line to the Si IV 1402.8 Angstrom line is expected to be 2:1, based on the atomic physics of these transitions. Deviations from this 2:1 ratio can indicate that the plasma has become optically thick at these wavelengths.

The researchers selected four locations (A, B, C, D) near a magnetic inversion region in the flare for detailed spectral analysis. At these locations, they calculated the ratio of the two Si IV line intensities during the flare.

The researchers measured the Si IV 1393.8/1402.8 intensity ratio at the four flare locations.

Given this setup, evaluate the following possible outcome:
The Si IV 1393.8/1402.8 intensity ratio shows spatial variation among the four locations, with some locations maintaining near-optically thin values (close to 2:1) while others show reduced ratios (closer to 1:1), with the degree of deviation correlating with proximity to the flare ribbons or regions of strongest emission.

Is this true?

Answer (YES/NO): NO